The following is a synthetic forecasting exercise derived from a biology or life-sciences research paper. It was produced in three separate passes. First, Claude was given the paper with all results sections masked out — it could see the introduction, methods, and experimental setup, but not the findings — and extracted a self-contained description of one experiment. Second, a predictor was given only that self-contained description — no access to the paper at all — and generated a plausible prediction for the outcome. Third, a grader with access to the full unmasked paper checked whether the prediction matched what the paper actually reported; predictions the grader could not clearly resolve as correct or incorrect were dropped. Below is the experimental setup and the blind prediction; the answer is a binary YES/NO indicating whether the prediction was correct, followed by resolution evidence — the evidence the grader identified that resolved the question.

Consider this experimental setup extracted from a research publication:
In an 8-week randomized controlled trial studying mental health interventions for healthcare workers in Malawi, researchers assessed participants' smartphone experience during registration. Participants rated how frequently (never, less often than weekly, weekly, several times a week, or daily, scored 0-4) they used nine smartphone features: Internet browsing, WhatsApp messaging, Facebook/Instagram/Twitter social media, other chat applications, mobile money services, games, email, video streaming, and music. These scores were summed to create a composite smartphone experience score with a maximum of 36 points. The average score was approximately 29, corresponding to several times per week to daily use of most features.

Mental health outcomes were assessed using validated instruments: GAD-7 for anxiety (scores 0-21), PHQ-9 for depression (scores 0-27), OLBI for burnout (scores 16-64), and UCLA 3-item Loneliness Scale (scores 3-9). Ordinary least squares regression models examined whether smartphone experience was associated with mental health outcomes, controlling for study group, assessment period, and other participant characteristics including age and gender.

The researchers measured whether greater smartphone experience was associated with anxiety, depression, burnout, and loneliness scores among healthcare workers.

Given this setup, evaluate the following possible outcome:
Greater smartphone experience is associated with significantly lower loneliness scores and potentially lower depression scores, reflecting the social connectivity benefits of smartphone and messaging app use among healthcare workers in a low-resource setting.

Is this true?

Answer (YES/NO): NO